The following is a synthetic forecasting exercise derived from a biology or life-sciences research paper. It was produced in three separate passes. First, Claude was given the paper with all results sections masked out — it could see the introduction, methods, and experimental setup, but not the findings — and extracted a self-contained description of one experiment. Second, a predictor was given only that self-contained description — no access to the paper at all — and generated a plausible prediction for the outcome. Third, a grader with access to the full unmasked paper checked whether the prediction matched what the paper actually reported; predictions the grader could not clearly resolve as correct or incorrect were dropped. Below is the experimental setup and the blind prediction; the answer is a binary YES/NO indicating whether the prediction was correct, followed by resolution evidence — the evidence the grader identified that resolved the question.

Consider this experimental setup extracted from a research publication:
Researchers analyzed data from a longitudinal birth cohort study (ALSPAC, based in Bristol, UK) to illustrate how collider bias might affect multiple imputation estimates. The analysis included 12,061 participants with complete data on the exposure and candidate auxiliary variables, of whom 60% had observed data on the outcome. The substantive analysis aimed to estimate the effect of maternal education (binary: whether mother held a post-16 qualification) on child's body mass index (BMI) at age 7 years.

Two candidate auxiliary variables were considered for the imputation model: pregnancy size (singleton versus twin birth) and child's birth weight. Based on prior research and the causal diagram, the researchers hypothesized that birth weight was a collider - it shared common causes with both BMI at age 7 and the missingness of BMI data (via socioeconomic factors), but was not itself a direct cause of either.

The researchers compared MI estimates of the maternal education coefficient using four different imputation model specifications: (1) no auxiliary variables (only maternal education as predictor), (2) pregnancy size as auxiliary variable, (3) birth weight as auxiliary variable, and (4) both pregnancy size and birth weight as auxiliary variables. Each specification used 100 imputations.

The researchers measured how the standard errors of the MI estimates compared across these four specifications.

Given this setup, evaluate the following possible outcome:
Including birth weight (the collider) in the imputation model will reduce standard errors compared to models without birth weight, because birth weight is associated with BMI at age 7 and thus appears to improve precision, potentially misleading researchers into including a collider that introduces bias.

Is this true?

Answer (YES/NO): YES